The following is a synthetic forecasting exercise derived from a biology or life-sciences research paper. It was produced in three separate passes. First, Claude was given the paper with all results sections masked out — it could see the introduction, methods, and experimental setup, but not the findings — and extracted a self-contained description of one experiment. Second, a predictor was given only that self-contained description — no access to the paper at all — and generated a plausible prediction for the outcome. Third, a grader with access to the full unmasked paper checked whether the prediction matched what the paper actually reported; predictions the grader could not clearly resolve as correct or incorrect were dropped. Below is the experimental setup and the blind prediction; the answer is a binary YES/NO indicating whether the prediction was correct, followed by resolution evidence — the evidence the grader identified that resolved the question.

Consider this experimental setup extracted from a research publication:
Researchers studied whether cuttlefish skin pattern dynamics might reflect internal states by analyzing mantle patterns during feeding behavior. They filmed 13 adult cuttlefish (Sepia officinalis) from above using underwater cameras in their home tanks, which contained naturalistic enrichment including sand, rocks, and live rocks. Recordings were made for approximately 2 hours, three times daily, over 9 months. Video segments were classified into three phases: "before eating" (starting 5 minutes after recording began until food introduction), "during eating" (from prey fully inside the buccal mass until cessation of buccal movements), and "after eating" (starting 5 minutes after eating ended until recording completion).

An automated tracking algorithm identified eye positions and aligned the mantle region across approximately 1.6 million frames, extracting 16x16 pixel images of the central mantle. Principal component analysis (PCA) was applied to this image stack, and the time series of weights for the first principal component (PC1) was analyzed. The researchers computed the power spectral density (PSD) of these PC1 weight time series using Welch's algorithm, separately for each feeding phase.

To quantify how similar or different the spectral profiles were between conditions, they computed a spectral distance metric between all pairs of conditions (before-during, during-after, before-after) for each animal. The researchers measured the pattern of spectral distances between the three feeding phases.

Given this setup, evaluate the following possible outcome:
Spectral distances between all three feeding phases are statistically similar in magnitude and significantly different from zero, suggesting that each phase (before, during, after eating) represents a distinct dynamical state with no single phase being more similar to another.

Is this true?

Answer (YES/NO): NO